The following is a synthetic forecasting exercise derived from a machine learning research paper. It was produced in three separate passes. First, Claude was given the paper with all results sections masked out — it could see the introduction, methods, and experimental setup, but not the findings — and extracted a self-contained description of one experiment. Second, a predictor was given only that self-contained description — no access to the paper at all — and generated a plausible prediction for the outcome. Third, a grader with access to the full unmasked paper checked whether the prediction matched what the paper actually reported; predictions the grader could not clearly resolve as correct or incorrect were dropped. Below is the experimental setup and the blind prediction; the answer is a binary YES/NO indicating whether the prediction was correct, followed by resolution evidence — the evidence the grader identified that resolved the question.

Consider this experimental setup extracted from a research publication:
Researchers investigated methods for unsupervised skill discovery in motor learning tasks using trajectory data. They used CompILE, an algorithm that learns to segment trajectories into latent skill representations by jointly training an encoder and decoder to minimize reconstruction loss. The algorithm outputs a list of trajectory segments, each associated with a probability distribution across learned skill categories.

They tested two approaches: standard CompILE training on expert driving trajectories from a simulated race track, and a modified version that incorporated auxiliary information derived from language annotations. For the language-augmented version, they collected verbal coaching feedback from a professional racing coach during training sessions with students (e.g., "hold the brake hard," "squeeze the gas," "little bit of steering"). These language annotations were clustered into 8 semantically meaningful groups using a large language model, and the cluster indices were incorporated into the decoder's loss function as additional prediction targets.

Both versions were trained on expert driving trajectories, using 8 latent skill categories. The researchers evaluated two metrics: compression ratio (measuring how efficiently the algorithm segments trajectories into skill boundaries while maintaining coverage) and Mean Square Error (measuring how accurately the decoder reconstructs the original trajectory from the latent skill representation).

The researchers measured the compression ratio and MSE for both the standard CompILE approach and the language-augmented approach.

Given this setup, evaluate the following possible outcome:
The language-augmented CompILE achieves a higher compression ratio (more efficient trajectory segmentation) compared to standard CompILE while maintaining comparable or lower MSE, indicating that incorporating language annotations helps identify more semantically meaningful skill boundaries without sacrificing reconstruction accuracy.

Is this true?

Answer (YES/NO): YES